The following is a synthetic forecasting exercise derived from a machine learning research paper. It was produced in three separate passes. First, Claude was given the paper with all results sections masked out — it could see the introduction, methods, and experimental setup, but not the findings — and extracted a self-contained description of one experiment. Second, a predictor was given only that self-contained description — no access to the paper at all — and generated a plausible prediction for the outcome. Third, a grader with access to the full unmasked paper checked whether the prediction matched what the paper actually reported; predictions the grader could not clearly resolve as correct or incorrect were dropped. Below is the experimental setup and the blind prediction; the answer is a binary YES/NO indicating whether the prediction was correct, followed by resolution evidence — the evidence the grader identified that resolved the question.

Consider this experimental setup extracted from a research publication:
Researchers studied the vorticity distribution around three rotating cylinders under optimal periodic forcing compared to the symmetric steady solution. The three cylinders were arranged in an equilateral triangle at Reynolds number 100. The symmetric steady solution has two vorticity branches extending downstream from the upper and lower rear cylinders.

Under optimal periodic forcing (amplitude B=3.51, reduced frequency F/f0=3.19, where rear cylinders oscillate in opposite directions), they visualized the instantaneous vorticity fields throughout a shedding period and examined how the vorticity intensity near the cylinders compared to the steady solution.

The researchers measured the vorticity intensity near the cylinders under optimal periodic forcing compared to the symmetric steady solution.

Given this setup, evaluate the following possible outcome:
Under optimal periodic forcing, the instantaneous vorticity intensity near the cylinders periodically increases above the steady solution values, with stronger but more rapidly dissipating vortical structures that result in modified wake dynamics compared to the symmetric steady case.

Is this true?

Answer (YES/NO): NO